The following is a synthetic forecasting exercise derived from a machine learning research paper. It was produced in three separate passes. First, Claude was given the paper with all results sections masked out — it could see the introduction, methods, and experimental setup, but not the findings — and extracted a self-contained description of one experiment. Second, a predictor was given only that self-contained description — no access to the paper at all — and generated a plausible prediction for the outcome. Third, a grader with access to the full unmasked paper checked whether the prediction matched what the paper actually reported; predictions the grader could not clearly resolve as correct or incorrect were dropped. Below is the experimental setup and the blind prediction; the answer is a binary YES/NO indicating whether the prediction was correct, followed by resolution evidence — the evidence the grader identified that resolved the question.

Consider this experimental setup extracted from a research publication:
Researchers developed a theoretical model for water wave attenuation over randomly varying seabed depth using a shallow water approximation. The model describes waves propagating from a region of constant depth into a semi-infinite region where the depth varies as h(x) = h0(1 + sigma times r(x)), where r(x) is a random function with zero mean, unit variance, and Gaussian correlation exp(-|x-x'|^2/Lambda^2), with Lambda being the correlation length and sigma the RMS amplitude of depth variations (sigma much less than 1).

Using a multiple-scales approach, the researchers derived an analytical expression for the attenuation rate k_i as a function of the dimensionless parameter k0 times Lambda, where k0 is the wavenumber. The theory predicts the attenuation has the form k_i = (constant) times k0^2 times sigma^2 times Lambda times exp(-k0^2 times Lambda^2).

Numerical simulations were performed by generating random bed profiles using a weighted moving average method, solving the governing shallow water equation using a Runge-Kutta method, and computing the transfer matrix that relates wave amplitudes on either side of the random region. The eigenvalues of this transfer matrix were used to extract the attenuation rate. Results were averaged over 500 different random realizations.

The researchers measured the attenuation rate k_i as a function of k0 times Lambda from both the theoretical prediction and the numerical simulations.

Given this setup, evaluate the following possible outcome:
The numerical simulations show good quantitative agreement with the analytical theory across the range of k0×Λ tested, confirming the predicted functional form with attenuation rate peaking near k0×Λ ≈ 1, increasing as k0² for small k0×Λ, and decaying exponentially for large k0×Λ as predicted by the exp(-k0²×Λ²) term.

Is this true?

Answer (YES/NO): YES